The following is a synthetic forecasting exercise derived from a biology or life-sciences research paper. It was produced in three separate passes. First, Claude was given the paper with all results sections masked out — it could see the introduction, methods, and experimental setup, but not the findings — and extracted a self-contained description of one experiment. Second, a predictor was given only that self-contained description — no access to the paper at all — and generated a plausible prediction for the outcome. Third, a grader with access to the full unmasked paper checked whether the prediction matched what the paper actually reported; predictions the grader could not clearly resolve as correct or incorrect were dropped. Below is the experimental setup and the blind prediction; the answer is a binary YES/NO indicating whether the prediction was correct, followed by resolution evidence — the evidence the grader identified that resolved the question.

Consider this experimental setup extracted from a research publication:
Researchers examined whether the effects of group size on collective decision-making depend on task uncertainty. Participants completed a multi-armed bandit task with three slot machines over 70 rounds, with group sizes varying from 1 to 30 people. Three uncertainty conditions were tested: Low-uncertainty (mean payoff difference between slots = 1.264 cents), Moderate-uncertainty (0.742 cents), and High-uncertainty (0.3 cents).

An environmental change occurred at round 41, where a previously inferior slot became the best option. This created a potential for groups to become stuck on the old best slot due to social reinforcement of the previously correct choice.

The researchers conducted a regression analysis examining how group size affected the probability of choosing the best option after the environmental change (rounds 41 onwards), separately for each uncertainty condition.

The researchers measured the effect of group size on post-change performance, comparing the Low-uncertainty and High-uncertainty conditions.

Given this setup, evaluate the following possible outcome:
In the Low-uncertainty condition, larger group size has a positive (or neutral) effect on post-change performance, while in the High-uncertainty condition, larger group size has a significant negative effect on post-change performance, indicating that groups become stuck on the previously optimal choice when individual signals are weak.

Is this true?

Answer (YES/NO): YES